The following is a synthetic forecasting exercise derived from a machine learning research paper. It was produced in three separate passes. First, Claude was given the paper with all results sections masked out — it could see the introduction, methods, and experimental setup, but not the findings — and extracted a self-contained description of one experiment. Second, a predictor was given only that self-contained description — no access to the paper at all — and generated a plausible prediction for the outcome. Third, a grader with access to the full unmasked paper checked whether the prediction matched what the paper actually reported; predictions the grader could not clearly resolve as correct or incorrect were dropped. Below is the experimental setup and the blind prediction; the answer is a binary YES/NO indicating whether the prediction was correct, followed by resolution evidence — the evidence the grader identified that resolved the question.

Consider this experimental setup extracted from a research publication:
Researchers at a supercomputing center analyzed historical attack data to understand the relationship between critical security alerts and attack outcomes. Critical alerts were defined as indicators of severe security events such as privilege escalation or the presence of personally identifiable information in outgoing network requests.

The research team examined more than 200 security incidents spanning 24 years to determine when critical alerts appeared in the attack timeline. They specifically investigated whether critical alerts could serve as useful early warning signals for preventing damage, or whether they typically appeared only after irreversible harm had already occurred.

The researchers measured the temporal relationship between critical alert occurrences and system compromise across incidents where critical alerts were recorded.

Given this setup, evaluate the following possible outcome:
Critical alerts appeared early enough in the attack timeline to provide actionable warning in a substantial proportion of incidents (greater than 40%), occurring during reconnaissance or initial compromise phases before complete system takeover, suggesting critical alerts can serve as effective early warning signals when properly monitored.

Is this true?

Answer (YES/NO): NO